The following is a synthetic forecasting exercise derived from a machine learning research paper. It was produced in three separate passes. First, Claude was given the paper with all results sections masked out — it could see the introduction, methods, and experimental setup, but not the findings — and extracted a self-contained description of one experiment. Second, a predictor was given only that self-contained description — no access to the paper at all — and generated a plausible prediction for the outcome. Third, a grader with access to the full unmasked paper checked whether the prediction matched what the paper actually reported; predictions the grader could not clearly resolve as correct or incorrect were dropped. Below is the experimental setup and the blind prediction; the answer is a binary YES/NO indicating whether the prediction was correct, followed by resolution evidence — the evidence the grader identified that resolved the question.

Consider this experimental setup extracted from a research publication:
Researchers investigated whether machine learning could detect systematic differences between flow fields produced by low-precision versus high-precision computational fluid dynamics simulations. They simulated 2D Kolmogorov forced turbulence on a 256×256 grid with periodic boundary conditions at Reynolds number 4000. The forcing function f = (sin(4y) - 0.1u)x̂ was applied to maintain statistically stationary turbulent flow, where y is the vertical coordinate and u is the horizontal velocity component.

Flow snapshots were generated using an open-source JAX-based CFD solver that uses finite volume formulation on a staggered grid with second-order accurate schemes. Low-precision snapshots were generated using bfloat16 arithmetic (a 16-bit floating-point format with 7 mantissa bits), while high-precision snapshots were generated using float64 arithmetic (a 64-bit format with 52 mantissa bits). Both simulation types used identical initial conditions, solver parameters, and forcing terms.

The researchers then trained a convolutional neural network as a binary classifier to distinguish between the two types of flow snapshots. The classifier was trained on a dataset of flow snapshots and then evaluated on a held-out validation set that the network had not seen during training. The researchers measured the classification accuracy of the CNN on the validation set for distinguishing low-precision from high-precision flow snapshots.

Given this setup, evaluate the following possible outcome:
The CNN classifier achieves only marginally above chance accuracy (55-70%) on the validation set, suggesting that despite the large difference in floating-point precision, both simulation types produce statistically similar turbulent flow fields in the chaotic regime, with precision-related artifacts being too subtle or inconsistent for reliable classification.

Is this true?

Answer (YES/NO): NO